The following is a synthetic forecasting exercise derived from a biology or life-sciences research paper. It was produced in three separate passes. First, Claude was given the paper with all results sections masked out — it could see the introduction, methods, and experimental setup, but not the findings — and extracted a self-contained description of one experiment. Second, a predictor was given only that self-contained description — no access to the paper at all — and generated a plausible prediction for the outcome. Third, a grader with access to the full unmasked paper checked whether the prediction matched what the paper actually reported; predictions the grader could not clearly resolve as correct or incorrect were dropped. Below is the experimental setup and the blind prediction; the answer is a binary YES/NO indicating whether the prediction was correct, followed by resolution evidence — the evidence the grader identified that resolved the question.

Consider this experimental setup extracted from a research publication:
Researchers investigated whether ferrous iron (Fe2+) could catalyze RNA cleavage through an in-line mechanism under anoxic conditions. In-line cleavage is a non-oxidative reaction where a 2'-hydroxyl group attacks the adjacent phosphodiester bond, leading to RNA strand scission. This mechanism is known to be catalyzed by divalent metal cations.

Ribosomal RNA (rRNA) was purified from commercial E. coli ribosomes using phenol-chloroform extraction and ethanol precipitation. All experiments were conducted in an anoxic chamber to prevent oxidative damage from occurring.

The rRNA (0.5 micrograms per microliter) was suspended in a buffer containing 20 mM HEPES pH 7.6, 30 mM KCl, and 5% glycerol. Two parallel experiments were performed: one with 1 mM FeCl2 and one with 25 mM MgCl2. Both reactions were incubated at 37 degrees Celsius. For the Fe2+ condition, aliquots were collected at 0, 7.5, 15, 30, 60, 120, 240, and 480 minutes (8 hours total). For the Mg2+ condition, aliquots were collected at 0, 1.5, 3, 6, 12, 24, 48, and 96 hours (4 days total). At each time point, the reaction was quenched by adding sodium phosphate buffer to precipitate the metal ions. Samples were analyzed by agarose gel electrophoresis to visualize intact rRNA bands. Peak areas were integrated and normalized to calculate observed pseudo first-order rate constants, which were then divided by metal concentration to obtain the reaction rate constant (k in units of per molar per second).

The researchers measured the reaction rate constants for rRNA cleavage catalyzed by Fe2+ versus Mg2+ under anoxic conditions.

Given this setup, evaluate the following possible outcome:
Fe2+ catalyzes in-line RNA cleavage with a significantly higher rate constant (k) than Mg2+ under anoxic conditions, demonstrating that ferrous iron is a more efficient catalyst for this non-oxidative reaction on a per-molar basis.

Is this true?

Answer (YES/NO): YES